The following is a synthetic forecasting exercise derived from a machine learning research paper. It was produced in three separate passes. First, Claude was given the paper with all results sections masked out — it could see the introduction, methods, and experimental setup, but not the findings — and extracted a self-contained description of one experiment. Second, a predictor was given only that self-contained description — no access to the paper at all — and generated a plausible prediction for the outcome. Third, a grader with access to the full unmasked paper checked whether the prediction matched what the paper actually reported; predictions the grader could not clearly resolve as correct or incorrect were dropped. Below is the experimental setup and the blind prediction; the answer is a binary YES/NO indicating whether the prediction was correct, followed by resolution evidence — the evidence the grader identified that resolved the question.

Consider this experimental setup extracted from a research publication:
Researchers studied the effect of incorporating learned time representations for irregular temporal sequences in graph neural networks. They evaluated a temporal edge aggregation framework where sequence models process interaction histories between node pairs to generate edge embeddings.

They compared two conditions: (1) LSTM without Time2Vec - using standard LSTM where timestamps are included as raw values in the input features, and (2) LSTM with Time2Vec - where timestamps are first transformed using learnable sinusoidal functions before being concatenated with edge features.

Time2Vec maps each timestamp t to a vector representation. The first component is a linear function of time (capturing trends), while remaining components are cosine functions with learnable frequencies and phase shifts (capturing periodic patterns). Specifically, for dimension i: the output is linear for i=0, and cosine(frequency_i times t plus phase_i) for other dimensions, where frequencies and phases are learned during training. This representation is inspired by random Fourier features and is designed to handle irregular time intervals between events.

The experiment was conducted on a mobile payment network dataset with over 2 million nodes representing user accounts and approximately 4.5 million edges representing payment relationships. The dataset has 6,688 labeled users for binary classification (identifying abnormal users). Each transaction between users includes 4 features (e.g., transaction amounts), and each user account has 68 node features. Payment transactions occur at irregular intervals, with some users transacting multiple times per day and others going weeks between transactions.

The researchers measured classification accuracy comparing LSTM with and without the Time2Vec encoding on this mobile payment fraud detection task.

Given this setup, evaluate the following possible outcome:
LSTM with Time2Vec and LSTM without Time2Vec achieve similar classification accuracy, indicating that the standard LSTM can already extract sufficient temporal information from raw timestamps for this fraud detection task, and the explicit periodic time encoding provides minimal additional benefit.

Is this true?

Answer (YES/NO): NO